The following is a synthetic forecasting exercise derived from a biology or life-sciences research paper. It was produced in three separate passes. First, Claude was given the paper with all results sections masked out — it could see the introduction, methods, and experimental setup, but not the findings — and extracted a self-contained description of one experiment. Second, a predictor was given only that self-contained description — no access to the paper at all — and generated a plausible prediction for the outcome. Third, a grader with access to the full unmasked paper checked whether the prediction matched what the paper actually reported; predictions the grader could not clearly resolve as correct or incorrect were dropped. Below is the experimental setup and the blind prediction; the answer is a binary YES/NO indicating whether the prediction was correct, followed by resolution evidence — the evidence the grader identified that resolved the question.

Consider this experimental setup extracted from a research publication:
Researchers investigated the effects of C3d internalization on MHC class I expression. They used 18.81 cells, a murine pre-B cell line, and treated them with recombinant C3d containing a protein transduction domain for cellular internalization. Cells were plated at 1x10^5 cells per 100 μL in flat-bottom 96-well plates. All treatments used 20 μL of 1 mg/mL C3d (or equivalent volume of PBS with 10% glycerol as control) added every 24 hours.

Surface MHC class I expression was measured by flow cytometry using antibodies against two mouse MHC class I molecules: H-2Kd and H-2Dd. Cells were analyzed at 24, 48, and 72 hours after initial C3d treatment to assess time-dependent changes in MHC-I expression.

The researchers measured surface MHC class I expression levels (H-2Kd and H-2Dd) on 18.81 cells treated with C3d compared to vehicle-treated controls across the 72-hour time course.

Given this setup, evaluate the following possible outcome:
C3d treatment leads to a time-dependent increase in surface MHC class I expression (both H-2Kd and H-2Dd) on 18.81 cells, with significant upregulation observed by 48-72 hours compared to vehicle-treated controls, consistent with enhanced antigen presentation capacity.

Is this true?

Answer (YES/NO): YES